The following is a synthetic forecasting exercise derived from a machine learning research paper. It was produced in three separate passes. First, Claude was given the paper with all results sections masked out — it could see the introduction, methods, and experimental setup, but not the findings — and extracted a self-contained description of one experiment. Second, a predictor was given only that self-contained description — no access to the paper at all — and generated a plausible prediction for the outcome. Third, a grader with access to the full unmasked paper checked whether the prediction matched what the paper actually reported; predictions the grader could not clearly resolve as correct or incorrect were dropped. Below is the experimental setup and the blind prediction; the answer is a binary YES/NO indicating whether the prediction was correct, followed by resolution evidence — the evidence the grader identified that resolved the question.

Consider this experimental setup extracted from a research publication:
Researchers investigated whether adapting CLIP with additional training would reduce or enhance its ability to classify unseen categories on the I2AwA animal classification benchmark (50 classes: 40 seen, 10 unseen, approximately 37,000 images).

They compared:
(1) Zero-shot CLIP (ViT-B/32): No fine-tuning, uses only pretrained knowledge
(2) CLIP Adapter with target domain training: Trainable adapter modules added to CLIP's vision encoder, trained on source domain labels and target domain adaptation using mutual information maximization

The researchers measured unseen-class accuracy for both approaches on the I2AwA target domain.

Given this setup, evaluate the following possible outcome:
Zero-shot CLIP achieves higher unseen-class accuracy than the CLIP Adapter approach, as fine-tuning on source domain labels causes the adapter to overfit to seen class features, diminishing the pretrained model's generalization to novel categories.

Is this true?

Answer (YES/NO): YES